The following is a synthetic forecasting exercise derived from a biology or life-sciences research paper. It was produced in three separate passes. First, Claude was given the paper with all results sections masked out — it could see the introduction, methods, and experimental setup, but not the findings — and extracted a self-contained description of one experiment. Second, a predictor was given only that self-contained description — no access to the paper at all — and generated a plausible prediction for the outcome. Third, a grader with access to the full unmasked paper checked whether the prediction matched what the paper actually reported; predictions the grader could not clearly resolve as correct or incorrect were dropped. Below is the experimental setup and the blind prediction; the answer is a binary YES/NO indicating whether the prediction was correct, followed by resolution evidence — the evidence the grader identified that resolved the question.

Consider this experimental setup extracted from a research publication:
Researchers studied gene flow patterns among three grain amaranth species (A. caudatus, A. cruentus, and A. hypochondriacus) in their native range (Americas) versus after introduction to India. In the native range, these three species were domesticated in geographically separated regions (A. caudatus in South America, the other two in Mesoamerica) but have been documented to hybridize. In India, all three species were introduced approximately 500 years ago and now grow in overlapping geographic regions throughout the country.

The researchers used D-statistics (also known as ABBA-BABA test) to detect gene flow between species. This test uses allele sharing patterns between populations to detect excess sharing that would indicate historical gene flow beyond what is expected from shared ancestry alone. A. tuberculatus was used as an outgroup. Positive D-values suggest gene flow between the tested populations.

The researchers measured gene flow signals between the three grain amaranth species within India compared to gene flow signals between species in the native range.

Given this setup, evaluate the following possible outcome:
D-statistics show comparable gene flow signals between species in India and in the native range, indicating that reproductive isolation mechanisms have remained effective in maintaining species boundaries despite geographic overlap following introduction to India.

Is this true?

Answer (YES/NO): NO